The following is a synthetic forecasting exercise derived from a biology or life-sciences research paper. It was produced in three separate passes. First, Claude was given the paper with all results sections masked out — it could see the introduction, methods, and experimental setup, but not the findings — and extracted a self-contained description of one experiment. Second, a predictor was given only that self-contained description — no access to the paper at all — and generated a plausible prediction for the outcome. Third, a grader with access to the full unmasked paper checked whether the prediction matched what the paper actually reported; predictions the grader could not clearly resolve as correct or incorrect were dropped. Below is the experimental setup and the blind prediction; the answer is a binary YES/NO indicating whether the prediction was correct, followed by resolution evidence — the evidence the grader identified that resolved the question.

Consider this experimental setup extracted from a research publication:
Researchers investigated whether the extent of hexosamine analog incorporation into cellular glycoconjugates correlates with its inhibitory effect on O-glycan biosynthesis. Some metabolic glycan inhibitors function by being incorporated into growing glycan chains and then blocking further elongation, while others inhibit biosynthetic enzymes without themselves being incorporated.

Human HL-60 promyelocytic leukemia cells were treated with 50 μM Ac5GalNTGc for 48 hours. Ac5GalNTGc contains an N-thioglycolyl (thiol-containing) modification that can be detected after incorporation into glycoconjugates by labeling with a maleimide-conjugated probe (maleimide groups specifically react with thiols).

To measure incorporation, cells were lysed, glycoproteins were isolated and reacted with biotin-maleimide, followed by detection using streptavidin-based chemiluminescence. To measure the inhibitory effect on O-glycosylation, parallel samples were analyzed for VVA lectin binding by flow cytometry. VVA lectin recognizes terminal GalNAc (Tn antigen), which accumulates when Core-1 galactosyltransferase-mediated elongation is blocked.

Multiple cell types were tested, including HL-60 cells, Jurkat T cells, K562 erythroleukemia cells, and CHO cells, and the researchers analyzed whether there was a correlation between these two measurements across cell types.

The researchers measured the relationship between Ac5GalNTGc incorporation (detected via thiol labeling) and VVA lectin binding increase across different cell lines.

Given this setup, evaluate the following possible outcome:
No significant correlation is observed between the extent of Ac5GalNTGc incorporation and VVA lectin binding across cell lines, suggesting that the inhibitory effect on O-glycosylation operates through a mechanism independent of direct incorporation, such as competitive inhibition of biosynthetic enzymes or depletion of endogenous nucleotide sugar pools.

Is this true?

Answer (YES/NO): NO